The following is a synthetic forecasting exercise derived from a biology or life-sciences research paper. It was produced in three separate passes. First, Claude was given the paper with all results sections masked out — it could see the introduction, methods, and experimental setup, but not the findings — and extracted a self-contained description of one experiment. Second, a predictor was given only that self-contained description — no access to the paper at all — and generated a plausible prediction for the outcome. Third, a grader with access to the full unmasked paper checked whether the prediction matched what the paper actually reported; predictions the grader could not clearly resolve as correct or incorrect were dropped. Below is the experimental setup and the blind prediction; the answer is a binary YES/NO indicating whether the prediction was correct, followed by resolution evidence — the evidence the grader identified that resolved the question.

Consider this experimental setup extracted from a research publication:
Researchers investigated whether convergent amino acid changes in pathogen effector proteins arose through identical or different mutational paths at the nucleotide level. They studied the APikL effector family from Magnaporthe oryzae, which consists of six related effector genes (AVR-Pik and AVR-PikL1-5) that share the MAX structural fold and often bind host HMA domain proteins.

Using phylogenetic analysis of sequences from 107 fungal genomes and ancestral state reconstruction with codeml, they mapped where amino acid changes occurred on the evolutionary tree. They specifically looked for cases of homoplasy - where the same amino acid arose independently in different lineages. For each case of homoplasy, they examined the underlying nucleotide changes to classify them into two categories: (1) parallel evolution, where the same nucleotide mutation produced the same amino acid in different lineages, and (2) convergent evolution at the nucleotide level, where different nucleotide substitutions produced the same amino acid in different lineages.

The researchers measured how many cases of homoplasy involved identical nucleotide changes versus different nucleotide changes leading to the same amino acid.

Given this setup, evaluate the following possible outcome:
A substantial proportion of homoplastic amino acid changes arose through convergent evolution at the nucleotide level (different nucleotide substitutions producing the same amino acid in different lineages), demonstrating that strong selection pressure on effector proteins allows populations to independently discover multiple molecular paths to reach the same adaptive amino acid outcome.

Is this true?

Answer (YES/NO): YES